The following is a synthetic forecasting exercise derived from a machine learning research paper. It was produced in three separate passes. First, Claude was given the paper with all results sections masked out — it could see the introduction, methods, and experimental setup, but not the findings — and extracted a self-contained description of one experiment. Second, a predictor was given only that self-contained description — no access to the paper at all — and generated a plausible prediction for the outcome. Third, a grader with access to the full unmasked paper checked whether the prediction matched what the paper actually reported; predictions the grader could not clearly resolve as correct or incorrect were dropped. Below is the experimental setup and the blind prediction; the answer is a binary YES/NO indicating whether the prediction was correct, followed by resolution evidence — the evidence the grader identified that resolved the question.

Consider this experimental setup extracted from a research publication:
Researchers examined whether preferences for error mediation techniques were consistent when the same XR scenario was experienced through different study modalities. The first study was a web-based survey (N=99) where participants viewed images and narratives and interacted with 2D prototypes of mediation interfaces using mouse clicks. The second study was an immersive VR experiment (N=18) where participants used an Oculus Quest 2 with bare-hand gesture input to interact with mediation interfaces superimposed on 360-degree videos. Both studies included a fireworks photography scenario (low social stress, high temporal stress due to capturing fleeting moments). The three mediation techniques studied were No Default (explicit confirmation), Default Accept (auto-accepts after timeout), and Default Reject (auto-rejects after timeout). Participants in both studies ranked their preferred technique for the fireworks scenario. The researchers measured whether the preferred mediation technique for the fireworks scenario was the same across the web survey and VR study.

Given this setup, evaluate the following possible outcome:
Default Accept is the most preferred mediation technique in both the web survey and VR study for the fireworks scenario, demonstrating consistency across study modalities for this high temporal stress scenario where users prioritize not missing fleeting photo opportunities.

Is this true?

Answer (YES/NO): YES